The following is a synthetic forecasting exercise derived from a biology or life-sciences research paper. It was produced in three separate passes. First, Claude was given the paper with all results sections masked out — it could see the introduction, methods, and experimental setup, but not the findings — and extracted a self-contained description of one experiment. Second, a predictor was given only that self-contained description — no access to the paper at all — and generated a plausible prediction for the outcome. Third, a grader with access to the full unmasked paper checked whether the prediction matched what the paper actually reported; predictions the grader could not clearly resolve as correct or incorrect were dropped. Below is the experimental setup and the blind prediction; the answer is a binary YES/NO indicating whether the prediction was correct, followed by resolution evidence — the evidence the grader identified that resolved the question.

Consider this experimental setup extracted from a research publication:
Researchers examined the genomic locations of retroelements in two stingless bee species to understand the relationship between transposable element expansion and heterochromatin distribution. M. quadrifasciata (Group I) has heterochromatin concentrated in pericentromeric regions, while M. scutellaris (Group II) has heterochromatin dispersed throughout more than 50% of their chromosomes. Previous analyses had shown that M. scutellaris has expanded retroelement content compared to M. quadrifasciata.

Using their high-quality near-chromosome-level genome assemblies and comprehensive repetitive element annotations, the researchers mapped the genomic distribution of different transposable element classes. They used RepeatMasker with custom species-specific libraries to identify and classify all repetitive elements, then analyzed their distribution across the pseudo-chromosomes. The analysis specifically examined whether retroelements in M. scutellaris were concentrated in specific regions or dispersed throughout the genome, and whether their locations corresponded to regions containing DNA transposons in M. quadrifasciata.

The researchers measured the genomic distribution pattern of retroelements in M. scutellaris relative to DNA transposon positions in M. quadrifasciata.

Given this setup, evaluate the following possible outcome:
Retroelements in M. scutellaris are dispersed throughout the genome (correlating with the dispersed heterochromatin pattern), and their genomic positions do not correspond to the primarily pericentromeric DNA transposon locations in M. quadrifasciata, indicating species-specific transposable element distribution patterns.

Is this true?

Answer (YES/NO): NO